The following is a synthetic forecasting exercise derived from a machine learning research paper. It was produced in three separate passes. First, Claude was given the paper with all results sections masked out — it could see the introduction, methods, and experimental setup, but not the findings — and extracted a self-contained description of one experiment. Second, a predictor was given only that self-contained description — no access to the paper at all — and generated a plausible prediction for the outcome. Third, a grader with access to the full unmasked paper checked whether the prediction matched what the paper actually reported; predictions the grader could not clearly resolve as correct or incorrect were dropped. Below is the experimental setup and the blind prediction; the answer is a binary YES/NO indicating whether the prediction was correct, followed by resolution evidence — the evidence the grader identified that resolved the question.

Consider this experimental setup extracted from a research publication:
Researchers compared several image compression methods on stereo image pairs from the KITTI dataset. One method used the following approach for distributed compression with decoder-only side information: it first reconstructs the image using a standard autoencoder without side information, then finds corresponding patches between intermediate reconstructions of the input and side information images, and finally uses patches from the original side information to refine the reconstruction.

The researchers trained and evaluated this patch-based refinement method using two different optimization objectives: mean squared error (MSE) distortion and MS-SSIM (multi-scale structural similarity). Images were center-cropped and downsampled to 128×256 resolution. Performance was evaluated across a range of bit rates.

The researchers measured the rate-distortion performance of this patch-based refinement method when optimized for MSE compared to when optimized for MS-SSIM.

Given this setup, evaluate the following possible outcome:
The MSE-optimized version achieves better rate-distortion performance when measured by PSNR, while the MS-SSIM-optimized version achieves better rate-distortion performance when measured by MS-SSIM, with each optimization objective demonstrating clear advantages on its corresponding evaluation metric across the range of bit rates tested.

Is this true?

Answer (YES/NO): NO